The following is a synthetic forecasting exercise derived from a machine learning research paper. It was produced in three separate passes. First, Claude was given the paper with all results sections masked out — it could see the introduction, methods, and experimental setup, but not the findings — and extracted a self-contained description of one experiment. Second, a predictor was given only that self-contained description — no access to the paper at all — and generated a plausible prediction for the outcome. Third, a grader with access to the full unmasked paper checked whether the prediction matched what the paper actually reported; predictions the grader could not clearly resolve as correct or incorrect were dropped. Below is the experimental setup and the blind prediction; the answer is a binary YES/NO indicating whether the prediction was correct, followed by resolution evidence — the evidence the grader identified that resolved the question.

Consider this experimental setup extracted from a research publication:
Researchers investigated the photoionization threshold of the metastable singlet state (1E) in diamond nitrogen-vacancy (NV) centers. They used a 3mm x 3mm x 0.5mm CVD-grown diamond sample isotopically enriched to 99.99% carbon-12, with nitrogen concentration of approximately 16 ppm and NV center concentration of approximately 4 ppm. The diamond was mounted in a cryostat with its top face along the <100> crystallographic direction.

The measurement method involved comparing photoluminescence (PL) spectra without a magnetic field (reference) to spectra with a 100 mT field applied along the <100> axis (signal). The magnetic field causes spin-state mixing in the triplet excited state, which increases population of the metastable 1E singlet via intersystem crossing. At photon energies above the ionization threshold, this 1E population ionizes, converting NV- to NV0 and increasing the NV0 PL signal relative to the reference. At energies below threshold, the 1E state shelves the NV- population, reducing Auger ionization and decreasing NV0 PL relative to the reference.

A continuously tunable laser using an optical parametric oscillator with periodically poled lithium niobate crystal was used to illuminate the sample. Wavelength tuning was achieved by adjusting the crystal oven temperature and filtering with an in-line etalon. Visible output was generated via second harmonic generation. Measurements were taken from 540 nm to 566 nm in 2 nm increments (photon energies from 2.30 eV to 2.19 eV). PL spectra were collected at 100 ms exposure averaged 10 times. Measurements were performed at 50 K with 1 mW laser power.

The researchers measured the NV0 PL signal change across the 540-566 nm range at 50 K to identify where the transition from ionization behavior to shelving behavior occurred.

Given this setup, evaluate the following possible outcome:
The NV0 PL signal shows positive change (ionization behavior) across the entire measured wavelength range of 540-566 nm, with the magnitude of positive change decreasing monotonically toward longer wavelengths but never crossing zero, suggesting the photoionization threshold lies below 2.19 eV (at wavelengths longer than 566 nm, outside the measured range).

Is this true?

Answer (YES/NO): NO